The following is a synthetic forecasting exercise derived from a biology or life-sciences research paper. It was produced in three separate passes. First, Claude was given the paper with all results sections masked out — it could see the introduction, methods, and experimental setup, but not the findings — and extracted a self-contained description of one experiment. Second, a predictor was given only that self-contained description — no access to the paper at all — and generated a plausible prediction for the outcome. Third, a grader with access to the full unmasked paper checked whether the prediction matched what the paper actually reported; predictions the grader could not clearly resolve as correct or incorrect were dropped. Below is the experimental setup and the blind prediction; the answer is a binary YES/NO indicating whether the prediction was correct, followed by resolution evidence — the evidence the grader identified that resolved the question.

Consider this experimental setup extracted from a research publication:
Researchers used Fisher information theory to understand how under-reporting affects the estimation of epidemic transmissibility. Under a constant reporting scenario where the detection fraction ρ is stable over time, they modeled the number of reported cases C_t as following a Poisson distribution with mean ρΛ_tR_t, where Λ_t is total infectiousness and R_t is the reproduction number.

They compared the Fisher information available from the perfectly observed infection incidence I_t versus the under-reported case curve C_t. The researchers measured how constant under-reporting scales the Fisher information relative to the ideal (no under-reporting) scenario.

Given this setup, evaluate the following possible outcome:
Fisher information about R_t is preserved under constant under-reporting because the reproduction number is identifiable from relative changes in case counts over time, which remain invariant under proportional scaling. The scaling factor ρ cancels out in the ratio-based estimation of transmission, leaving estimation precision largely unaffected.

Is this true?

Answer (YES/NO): NO